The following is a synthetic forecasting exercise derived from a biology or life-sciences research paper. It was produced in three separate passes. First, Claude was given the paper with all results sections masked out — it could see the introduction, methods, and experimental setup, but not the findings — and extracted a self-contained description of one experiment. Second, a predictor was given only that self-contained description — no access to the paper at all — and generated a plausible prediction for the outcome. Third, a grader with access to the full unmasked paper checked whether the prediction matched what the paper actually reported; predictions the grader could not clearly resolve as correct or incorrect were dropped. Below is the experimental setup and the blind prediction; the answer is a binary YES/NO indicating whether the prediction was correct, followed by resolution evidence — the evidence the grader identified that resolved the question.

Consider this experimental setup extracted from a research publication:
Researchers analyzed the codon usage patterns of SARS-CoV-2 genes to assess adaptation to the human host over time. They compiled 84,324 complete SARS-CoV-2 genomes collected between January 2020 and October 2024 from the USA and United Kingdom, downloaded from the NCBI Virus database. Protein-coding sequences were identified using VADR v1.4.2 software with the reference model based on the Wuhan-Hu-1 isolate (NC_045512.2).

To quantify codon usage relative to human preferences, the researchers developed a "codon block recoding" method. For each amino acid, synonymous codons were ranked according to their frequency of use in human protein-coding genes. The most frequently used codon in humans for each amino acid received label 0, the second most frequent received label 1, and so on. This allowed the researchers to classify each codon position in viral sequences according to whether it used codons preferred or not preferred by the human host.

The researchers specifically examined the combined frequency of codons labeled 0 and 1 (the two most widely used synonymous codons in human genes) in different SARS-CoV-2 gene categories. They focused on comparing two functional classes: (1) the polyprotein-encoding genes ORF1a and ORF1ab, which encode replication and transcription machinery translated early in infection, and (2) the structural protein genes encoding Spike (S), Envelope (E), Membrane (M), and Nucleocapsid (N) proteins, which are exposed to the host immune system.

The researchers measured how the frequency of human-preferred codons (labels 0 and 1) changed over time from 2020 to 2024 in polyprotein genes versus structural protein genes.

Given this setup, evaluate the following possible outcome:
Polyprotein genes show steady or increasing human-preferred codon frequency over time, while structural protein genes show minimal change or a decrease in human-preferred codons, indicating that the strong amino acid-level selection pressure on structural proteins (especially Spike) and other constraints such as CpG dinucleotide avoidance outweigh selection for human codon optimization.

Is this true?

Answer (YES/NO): YES